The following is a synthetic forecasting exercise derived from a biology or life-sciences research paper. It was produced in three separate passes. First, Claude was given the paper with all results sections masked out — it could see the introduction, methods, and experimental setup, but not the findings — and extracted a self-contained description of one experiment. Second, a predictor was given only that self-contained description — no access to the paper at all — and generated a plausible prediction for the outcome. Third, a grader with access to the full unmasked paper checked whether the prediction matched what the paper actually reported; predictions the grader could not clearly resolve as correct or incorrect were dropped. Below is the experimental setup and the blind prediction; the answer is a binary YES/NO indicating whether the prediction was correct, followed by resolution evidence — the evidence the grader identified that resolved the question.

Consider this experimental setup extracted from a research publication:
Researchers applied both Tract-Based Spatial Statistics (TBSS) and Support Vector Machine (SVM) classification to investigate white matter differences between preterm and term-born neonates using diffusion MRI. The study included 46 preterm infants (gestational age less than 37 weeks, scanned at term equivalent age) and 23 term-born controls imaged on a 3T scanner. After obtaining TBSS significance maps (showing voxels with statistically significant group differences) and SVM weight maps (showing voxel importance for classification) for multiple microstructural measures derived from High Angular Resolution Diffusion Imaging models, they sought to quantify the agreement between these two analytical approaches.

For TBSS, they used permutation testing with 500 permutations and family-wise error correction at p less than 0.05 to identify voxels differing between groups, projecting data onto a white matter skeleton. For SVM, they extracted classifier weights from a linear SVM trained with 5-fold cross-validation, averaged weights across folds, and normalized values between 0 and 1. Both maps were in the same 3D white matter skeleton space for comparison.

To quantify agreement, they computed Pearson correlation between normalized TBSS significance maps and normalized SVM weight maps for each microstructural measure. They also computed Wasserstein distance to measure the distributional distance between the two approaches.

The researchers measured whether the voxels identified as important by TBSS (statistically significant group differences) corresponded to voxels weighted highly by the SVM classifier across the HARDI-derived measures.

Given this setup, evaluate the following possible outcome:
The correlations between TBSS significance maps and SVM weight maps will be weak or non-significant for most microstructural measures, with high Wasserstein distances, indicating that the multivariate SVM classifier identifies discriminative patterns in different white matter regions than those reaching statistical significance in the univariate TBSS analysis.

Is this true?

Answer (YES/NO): NO